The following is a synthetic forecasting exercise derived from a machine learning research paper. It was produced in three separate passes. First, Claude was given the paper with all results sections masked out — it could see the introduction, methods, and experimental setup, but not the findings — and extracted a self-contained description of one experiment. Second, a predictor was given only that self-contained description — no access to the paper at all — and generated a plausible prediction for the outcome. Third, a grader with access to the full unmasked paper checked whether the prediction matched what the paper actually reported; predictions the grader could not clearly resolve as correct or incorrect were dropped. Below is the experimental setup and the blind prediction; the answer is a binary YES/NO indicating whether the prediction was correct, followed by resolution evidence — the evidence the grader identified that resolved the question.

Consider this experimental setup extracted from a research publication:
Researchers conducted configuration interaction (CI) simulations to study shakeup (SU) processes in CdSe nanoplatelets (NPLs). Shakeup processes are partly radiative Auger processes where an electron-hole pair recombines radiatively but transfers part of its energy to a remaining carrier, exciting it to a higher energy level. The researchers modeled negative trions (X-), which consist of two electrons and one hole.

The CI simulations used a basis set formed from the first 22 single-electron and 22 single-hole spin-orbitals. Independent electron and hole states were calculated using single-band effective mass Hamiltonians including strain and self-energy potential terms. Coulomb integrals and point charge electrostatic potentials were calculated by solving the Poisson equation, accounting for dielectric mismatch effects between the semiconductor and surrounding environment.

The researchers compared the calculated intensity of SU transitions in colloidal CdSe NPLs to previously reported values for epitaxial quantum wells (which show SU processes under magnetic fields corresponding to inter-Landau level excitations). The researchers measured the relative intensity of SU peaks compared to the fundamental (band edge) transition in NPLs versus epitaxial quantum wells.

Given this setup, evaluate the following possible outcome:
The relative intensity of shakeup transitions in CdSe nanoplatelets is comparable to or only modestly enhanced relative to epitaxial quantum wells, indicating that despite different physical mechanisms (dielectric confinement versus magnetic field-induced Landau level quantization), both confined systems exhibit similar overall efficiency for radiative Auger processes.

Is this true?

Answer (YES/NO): NO